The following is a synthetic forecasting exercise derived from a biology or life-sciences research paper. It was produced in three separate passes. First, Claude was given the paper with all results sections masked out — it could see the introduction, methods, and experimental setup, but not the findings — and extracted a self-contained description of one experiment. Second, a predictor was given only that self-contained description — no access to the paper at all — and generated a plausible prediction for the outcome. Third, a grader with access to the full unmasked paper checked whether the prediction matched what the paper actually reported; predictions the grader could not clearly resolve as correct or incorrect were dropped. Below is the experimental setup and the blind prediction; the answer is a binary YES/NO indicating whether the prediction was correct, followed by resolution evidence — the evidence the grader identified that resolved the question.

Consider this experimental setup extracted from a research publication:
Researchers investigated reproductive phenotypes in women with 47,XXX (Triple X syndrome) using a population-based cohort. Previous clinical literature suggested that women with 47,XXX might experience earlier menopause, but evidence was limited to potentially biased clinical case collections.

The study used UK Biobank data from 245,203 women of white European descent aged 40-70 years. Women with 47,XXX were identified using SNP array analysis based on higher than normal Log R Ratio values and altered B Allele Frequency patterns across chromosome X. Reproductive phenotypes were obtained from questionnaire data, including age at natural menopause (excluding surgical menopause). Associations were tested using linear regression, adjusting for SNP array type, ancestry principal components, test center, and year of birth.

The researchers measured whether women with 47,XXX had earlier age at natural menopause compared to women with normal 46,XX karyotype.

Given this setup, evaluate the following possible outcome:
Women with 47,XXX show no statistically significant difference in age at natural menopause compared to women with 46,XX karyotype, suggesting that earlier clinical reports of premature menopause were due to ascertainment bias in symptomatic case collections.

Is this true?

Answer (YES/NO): NO